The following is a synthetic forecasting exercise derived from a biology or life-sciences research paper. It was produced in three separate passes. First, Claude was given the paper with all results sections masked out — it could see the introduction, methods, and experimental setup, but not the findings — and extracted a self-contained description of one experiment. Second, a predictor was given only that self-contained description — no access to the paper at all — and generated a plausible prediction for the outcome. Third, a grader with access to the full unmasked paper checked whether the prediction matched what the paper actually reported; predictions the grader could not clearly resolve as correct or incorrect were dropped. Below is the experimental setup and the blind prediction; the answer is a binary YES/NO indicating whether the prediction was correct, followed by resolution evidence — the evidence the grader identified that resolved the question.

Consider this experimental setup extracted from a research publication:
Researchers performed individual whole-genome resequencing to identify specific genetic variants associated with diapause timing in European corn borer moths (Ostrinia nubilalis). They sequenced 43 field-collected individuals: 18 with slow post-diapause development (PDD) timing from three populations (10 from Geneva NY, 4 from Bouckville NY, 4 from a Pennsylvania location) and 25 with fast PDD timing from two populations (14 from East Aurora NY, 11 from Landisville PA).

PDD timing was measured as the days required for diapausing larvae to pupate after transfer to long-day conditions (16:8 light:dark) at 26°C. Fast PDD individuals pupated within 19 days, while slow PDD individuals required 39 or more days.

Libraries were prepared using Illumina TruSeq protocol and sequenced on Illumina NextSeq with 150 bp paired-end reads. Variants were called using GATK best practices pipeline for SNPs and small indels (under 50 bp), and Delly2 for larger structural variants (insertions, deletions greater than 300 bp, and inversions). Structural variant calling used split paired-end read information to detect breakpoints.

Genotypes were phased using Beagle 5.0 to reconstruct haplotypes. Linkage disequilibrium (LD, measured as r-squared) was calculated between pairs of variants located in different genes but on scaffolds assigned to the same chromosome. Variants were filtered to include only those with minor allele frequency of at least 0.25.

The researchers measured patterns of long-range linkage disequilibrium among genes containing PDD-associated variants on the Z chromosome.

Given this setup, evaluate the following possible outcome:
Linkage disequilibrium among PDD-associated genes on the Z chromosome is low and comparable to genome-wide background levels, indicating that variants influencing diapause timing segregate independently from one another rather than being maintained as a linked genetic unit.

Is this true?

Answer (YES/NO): NO